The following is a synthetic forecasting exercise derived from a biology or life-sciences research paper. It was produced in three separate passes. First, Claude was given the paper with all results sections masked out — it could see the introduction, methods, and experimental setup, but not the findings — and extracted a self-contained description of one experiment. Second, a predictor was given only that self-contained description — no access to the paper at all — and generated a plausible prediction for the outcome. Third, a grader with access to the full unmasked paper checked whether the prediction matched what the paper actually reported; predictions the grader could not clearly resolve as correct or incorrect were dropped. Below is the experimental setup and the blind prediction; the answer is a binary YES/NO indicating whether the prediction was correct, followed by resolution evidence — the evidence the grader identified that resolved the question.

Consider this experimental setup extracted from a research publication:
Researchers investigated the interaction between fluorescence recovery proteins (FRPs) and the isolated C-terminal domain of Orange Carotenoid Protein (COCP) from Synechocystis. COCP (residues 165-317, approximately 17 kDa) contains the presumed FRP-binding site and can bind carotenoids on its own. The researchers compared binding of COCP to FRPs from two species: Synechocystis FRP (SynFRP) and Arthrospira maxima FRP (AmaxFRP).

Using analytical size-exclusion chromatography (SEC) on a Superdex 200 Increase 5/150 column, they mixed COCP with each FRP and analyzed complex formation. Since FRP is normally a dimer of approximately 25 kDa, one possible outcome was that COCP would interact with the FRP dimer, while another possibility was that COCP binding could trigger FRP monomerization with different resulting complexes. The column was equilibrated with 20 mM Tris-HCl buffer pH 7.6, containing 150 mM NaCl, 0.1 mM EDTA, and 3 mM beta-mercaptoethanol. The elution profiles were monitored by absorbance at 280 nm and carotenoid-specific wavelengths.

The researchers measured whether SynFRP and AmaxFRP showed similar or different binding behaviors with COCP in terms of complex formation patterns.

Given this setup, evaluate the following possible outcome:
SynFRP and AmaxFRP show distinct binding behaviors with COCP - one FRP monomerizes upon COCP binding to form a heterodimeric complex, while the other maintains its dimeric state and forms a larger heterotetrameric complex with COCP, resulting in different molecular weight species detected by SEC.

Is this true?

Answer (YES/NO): NO